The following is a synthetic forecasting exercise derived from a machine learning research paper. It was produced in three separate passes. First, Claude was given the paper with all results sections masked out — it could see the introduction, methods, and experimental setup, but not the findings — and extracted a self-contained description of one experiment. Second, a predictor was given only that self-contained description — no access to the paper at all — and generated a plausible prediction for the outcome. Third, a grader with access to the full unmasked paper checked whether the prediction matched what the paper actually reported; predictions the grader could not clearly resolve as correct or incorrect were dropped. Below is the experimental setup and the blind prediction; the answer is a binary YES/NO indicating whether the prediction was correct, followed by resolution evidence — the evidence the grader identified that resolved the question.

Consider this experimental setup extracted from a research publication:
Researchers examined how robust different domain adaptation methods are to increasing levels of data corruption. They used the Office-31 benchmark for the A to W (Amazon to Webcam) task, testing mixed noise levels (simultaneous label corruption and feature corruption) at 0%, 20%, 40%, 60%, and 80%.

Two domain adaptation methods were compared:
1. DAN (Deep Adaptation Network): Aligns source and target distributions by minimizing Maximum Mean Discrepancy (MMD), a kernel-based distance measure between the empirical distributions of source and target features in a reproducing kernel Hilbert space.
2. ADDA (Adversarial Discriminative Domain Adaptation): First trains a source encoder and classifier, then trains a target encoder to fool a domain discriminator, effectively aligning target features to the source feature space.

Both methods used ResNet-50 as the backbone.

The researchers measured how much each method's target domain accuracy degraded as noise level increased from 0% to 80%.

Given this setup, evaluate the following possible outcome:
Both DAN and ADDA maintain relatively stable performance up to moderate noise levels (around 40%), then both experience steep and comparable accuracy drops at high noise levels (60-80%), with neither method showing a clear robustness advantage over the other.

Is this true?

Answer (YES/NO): NO